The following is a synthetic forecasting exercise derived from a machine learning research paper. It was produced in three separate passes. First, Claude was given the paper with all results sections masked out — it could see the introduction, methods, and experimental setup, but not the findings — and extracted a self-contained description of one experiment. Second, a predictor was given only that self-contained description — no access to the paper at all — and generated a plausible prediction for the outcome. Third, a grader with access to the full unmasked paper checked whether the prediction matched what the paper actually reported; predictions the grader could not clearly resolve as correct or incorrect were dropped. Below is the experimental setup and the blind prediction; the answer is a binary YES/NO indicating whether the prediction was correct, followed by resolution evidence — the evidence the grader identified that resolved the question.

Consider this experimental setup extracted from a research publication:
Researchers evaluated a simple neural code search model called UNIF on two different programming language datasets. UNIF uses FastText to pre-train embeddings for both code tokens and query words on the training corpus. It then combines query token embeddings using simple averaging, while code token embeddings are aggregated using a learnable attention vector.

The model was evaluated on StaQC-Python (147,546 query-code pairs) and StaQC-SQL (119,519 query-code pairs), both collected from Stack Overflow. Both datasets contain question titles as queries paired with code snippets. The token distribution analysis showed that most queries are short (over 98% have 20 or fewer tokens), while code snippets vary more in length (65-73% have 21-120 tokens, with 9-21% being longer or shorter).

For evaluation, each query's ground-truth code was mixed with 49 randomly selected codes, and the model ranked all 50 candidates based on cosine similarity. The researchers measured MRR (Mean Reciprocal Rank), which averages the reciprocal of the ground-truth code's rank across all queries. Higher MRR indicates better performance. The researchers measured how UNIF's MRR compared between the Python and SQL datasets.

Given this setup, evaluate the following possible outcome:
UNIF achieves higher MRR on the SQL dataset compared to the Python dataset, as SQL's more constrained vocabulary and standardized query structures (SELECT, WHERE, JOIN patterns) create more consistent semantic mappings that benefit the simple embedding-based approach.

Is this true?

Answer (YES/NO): NO